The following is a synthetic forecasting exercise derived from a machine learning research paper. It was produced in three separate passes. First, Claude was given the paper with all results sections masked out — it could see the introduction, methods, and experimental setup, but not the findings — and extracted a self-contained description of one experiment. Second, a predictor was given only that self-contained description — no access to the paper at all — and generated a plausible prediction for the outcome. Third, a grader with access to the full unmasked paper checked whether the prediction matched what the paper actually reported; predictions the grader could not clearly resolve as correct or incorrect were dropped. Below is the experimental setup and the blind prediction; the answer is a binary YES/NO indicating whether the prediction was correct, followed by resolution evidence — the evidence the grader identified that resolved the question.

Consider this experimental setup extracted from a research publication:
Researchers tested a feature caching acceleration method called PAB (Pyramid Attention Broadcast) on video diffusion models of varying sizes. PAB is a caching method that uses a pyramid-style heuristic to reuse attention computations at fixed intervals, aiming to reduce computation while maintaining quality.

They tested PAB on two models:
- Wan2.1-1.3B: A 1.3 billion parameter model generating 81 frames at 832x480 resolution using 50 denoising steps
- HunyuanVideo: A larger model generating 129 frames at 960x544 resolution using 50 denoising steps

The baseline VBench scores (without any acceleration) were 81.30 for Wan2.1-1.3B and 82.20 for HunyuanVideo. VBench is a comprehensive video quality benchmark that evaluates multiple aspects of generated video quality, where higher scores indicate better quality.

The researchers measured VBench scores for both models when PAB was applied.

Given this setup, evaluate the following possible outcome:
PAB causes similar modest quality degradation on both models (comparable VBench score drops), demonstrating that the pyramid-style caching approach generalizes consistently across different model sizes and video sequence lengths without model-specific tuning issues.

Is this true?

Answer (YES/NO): NO